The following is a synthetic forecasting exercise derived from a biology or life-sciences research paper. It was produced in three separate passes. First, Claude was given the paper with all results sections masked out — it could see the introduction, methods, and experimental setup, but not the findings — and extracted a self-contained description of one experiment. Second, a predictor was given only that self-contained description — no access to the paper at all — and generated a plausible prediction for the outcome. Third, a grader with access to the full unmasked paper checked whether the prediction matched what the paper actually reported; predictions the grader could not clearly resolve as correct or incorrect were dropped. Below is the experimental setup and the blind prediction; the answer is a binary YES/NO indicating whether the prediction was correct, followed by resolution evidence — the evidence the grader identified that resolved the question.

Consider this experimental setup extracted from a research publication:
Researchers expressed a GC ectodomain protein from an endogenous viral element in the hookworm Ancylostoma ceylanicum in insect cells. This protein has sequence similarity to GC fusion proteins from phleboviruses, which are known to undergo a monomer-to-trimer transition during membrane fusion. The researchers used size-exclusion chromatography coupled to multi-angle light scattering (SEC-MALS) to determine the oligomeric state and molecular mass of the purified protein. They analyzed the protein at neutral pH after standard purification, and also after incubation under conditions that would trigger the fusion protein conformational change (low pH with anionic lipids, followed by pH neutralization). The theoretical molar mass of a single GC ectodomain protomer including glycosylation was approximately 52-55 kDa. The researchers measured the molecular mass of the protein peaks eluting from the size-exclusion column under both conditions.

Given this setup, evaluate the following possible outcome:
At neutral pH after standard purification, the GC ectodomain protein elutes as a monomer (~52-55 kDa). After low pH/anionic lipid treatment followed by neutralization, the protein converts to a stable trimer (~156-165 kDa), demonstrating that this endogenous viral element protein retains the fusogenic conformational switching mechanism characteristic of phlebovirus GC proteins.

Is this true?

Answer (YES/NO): NO